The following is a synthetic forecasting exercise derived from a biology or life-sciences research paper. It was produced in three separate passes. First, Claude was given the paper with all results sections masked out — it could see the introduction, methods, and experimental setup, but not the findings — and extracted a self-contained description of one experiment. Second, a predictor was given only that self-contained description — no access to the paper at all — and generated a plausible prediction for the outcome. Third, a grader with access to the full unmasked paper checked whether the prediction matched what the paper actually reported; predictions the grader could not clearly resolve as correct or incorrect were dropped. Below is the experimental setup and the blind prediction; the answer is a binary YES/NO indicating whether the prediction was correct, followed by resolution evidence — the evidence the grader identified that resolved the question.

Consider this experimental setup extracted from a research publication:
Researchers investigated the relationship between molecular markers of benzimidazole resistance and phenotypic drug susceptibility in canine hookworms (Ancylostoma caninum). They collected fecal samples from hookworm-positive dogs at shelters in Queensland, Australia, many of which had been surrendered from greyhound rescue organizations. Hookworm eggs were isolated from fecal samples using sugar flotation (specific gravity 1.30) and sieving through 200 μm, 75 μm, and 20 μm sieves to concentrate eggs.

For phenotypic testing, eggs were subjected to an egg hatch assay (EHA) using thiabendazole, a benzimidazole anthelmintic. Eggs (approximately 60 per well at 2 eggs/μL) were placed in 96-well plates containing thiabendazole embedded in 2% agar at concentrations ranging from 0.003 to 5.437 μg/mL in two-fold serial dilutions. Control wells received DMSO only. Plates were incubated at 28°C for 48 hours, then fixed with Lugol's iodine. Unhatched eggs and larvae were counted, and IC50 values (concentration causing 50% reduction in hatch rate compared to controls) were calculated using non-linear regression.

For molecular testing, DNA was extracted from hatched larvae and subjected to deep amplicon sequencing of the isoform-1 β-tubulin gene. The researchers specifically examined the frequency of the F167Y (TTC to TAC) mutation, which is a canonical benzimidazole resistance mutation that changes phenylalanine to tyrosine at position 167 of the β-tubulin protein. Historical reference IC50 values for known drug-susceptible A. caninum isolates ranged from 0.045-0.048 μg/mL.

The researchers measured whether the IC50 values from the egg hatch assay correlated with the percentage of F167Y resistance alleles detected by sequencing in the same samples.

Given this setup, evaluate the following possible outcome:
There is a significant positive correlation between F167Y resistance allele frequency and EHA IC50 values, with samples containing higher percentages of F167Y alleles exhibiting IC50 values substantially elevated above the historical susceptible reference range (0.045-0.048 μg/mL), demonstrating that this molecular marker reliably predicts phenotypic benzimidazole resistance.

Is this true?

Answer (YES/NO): YES